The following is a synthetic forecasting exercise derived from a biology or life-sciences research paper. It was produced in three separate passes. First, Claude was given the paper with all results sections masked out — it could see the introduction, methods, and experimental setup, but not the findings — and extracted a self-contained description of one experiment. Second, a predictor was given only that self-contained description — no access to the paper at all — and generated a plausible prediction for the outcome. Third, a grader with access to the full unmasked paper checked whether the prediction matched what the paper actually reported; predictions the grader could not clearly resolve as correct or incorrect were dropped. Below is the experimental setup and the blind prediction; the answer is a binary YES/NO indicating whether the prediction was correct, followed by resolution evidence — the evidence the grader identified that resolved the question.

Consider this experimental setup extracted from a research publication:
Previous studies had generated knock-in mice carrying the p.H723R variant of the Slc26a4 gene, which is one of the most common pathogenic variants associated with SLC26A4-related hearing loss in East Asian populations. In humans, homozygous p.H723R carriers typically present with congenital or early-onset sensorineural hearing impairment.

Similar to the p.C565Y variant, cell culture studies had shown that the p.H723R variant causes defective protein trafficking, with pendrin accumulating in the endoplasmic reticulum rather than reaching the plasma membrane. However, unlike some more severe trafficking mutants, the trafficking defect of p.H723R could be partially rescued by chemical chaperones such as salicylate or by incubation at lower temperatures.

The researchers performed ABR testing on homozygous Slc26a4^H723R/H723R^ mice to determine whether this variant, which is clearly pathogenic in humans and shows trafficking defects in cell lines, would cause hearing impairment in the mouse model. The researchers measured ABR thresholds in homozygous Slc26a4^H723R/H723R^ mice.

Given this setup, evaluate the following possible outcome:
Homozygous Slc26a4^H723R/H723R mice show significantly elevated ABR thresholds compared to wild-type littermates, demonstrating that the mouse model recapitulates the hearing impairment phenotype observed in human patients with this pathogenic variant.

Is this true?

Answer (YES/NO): NO